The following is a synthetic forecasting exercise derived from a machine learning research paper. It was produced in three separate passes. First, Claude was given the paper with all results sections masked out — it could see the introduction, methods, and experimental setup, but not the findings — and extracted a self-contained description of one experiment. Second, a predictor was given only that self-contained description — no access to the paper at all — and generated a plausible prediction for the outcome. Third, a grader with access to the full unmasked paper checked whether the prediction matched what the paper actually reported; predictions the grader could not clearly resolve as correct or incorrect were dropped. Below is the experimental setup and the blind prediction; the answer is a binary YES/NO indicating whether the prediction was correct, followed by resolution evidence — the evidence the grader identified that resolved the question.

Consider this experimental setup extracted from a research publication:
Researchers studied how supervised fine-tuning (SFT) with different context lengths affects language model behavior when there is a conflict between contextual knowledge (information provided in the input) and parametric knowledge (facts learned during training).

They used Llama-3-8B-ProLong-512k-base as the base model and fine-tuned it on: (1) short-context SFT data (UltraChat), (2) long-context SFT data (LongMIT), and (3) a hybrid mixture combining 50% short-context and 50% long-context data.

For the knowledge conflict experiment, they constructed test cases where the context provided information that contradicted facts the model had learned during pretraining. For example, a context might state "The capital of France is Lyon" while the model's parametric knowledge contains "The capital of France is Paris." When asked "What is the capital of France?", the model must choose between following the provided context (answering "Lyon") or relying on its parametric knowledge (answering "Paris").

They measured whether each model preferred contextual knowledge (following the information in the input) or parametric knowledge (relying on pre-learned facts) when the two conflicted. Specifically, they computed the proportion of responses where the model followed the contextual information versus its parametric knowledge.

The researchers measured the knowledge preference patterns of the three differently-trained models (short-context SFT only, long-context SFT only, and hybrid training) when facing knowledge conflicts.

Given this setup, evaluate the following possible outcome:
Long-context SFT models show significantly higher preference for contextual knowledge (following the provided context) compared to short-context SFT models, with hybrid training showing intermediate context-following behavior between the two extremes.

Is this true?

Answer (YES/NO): YES